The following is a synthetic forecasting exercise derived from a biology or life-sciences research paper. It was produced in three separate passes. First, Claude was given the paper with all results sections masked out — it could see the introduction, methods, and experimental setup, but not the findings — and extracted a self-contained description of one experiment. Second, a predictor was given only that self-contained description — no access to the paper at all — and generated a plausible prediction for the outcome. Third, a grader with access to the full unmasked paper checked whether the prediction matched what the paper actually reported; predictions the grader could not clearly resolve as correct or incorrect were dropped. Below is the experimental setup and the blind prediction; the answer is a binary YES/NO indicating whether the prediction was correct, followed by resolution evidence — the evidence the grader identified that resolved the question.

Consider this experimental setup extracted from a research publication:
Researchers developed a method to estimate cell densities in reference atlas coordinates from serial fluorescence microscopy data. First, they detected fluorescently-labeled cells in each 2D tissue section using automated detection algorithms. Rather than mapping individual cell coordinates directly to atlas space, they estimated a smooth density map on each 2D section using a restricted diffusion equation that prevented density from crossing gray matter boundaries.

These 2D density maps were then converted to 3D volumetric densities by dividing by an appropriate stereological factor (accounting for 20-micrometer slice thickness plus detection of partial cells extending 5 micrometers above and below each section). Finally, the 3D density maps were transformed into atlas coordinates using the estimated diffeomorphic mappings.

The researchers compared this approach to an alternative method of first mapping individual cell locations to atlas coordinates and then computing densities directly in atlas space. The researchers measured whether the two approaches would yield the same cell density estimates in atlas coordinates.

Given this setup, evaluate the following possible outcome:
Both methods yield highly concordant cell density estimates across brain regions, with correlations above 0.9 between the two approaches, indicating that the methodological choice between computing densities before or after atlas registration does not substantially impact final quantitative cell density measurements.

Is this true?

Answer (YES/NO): NO